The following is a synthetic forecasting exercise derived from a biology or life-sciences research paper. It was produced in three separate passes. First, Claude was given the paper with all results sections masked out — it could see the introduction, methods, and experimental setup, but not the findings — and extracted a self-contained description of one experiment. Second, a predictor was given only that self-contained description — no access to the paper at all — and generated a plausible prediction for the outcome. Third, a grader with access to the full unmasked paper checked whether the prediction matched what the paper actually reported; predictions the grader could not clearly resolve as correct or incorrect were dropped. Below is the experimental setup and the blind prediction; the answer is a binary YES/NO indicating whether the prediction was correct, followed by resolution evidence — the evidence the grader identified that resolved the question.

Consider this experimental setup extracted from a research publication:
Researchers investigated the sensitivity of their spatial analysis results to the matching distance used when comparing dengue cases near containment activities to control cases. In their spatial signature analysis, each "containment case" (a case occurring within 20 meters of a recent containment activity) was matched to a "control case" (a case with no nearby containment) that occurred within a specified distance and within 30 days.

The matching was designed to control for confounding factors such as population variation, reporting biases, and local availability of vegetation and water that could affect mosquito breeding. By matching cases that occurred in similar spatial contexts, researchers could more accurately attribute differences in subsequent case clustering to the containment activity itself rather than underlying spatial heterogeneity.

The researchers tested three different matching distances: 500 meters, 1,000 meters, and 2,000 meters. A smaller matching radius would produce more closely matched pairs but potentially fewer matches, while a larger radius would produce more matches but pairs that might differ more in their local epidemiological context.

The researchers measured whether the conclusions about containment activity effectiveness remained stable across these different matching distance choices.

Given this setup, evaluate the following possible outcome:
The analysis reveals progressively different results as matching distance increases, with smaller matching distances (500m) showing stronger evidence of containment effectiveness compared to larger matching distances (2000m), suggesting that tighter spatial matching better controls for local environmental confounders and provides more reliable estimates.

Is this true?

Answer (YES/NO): NO